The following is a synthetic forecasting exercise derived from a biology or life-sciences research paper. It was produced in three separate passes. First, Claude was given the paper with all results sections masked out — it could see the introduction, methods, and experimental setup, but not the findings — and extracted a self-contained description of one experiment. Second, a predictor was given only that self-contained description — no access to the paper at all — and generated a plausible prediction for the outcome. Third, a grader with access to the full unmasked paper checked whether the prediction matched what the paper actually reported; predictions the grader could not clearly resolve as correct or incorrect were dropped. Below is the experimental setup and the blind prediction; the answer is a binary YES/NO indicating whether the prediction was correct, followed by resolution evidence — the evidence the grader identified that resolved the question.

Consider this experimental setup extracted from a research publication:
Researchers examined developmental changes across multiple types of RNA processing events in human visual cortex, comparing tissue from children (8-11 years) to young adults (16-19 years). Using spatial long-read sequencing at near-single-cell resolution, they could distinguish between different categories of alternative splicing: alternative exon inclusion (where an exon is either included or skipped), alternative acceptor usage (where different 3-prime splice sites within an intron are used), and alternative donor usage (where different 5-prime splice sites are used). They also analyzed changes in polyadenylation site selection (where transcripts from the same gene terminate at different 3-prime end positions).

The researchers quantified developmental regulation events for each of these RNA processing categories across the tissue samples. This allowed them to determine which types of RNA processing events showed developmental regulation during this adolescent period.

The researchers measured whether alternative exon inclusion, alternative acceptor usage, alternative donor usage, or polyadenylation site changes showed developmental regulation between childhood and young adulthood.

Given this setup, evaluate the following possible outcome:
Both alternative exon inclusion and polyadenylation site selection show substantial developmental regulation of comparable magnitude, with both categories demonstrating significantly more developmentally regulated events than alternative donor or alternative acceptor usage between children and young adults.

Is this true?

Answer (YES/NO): YES